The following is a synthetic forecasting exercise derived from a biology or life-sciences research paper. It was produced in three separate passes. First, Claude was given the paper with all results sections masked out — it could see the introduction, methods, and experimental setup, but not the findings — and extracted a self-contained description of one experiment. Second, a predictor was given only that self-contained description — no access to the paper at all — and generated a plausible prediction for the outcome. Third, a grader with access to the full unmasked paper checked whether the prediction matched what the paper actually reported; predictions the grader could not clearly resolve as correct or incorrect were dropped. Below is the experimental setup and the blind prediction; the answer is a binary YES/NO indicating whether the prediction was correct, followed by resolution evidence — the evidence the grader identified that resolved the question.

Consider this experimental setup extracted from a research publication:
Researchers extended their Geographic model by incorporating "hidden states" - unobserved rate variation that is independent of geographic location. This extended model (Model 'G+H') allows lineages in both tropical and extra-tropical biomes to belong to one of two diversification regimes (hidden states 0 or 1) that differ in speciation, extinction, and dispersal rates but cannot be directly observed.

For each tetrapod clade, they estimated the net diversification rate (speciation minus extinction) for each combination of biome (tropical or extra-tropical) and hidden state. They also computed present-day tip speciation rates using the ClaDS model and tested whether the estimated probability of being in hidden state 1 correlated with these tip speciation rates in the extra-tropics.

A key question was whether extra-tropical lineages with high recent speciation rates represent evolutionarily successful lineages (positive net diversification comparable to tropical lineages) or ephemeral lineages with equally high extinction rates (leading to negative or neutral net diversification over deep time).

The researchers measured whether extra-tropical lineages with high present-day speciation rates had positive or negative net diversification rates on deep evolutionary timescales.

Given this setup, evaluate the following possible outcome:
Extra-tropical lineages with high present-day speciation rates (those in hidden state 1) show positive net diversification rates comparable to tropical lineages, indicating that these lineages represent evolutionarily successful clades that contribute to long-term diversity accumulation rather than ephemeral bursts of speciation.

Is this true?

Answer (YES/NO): YES